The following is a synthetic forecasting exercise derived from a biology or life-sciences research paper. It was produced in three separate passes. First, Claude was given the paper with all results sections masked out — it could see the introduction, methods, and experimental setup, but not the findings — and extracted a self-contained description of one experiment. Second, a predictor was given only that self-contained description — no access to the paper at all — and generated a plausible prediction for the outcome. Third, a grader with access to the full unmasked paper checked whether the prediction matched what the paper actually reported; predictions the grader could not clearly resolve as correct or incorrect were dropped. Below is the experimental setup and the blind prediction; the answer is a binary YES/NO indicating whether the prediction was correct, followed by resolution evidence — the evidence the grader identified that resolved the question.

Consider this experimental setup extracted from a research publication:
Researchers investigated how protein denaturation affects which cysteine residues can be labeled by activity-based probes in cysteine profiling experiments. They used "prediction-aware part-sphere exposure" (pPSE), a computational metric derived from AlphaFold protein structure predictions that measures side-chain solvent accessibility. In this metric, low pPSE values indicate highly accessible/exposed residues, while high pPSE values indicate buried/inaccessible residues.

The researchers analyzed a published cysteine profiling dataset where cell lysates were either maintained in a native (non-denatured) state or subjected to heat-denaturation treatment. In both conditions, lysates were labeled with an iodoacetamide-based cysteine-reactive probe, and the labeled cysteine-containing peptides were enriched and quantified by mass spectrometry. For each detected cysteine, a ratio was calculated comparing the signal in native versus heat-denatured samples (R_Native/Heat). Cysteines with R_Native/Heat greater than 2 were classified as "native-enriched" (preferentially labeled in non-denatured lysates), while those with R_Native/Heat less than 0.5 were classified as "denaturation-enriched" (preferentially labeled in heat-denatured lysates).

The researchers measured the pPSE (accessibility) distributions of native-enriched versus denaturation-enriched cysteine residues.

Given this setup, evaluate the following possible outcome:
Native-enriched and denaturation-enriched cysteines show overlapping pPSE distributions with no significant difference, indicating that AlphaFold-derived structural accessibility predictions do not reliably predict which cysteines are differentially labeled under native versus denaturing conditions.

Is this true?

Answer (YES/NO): NO